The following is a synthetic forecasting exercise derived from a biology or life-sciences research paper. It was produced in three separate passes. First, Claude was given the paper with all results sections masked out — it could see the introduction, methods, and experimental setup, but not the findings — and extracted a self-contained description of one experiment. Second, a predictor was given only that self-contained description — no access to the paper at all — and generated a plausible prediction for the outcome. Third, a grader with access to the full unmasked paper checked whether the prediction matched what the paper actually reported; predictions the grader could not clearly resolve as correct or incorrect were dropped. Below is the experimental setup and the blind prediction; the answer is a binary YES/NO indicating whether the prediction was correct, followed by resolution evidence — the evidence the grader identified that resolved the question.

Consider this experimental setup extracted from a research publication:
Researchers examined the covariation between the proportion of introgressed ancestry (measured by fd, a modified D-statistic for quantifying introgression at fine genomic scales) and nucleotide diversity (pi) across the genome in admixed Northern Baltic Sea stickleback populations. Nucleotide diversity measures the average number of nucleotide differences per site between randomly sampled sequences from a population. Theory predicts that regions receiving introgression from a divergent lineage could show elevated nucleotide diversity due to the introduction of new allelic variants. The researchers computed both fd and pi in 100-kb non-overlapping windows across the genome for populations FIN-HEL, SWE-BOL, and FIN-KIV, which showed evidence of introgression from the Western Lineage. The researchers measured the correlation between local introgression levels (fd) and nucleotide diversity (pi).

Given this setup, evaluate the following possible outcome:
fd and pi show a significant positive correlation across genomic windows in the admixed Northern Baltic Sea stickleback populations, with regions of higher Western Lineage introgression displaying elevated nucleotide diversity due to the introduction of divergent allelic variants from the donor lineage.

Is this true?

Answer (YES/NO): YES